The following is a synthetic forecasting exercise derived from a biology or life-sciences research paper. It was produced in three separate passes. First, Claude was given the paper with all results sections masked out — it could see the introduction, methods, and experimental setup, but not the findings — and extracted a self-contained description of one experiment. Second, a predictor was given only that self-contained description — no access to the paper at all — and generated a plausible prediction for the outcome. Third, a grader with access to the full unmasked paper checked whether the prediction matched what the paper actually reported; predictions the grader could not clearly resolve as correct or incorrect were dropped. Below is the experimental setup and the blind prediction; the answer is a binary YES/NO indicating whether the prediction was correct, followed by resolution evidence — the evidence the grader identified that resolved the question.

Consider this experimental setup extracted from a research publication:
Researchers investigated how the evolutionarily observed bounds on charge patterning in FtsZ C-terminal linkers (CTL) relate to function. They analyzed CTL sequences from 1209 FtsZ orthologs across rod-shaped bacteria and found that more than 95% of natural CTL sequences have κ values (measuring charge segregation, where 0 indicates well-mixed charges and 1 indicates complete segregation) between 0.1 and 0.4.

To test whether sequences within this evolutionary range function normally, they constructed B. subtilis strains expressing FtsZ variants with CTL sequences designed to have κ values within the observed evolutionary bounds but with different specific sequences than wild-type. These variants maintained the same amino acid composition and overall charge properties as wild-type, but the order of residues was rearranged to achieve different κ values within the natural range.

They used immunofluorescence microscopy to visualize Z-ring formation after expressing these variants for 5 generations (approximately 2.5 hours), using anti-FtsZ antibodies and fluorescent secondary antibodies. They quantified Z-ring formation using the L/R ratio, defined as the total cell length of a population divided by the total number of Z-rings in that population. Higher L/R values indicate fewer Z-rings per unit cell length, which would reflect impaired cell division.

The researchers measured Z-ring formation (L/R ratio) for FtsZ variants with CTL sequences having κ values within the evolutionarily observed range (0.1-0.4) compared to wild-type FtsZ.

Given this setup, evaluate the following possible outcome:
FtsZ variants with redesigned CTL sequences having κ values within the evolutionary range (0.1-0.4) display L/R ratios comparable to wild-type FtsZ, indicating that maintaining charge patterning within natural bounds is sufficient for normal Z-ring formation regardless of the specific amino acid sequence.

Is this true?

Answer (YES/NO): YES